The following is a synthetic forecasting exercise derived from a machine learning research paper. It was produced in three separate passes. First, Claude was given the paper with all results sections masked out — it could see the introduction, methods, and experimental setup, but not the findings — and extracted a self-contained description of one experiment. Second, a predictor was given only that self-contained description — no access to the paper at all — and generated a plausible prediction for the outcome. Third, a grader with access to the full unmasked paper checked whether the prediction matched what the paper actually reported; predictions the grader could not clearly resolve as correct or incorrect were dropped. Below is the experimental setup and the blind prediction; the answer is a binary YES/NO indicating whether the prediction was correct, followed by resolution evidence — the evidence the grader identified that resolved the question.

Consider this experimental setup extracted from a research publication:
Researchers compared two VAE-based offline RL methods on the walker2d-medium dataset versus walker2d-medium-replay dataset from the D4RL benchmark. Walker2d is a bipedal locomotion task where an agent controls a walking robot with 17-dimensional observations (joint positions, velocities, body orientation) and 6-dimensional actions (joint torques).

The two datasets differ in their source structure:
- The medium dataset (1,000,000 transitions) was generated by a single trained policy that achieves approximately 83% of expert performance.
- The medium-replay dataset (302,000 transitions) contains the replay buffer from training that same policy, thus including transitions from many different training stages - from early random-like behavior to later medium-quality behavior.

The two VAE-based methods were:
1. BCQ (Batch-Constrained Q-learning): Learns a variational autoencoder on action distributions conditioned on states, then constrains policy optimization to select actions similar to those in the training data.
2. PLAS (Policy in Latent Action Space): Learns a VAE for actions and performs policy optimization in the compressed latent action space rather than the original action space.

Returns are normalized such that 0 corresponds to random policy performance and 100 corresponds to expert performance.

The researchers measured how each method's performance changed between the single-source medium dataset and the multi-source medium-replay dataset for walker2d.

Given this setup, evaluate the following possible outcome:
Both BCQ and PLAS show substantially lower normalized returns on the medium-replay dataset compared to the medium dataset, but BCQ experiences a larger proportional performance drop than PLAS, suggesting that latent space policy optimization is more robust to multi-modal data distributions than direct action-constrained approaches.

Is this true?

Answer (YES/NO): YES